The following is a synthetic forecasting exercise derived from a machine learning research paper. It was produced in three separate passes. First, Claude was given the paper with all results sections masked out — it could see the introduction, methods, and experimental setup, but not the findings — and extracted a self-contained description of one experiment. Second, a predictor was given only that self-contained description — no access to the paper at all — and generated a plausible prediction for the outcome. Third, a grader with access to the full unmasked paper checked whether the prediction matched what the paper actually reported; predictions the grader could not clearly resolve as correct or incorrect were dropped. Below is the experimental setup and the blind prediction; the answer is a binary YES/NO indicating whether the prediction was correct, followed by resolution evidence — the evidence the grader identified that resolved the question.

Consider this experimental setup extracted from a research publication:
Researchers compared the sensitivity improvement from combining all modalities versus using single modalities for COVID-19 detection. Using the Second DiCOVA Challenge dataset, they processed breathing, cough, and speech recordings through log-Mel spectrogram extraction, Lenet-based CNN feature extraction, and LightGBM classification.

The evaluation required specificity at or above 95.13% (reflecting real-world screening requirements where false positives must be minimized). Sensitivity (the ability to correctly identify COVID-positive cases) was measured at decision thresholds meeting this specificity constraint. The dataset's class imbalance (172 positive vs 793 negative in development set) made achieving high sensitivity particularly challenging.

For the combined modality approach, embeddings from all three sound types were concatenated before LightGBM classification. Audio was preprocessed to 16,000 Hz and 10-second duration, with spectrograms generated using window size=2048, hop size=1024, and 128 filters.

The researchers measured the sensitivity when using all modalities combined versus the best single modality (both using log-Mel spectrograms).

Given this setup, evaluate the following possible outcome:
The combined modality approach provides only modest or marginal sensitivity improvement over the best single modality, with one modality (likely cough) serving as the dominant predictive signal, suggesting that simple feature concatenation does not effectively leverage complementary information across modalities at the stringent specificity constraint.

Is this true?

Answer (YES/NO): NO